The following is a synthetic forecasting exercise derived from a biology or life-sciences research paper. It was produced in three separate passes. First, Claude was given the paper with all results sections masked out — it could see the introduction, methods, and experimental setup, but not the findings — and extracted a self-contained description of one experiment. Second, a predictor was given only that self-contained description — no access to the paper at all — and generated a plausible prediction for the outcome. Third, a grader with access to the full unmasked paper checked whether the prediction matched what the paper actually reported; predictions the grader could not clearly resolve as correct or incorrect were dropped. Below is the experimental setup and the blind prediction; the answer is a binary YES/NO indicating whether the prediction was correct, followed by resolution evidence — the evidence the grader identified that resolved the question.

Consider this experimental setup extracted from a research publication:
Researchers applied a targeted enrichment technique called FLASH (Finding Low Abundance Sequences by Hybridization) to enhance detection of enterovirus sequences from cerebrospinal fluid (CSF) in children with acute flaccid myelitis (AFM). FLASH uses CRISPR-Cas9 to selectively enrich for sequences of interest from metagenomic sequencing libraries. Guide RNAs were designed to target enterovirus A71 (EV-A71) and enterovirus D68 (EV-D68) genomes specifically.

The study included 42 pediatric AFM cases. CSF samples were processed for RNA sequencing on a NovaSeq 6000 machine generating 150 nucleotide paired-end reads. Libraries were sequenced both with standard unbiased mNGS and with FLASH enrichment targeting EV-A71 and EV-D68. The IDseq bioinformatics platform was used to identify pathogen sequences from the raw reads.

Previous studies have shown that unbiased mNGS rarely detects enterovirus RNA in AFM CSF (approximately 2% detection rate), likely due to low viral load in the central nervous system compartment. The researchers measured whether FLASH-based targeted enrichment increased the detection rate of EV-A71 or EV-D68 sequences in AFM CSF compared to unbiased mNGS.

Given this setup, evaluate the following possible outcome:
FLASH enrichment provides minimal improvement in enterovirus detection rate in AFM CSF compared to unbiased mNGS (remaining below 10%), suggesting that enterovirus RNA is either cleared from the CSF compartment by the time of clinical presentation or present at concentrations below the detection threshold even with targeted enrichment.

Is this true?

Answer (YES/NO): YES